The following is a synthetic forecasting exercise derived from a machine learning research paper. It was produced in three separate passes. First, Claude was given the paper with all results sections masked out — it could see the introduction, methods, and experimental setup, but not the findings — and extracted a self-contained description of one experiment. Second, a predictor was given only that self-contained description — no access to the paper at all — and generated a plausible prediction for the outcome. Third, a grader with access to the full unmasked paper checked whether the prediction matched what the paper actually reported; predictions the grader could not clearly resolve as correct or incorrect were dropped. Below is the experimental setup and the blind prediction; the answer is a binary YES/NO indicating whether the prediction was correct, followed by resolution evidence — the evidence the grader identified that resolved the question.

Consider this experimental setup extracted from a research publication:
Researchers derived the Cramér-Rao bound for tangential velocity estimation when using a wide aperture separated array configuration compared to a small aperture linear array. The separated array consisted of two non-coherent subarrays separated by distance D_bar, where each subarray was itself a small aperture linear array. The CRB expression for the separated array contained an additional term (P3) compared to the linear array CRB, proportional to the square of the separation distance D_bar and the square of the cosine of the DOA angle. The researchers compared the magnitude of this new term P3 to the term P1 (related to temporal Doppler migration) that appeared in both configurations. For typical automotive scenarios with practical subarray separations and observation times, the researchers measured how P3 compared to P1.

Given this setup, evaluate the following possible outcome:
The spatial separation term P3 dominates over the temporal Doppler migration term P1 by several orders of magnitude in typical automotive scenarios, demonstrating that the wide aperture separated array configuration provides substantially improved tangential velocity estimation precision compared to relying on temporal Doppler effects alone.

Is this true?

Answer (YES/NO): NO